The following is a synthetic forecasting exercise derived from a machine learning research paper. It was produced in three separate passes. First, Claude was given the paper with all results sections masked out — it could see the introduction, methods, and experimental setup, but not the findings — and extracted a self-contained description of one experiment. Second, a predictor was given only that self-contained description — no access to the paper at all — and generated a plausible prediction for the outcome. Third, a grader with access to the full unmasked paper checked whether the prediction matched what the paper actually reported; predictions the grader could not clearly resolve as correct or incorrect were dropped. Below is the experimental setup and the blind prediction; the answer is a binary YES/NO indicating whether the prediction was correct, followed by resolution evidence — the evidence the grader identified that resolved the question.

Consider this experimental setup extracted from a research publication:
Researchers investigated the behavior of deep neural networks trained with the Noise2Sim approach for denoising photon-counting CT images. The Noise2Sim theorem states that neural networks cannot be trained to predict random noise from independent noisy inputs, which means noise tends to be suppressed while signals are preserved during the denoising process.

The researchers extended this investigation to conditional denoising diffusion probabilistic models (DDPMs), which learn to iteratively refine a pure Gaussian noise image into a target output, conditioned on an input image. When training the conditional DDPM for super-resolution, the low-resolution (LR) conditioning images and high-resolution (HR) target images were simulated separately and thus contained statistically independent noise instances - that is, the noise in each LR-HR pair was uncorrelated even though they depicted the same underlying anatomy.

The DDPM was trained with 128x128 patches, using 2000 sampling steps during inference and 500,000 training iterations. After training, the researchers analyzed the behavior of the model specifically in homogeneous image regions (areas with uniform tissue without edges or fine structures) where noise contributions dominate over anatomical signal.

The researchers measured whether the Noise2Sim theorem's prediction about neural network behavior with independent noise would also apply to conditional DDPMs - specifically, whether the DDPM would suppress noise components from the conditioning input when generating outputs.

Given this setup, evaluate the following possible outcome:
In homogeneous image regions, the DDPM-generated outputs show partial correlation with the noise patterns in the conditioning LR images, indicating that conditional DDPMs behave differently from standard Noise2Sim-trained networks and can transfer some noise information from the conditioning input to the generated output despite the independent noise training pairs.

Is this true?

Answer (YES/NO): NO